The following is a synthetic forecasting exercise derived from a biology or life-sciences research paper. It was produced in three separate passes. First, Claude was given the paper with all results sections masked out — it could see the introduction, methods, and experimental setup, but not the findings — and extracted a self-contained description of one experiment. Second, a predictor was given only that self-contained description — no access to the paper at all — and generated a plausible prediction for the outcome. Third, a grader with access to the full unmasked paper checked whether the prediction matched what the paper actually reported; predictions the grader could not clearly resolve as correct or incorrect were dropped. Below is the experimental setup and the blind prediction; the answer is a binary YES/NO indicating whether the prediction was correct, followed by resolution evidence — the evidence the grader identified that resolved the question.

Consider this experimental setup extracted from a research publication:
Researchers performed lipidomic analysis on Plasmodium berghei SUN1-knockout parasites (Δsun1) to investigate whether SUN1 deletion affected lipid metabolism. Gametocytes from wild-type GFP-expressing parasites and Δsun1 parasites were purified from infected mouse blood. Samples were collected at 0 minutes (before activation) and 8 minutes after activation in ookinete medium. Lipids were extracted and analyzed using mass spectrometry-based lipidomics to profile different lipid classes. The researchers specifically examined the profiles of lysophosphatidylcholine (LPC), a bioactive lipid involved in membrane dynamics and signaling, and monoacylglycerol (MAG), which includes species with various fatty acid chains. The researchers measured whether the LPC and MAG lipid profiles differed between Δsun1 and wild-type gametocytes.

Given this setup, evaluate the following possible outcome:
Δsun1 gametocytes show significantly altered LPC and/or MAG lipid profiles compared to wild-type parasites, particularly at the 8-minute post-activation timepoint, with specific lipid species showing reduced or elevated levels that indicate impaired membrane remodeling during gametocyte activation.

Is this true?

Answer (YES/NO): NO